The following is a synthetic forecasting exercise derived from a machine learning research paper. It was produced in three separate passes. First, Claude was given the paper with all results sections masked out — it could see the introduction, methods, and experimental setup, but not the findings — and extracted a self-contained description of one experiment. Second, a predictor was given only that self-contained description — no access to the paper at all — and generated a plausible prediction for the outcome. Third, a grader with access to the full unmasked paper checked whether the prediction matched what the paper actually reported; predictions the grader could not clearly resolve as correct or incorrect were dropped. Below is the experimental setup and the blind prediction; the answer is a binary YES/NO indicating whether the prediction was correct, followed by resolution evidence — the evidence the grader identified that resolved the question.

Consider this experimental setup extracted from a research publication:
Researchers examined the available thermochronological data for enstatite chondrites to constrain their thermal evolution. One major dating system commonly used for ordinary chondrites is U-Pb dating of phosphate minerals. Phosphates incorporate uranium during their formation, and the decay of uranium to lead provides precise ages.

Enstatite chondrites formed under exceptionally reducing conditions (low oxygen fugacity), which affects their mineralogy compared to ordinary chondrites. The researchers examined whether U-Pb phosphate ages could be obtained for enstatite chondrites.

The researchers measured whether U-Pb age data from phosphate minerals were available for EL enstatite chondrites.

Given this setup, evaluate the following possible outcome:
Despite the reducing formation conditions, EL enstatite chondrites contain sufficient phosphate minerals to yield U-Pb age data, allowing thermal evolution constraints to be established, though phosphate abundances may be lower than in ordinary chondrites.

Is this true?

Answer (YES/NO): NO